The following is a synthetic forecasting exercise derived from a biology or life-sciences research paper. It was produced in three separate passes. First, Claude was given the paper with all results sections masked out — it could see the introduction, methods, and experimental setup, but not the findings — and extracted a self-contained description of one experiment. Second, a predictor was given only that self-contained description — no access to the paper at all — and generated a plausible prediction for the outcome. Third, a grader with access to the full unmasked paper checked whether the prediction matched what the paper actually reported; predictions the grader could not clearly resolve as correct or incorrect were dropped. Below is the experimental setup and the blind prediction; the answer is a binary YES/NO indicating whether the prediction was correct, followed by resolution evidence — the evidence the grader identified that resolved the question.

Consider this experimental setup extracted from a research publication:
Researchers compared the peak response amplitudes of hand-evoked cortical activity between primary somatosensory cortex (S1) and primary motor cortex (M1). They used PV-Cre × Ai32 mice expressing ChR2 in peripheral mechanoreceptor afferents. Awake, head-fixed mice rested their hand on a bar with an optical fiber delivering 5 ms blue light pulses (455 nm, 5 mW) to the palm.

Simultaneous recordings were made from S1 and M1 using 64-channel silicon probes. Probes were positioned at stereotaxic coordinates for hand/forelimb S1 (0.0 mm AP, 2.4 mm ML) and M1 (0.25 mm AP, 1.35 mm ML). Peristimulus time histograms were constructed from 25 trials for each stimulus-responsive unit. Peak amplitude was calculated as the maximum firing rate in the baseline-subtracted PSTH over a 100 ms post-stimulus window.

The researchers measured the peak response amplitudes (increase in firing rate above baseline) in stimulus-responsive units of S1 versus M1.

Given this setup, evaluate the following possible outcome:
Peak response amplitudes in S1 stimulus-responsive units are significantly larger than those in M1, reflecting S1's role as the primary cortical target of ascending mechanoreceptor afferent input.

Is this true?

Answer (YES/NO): YES